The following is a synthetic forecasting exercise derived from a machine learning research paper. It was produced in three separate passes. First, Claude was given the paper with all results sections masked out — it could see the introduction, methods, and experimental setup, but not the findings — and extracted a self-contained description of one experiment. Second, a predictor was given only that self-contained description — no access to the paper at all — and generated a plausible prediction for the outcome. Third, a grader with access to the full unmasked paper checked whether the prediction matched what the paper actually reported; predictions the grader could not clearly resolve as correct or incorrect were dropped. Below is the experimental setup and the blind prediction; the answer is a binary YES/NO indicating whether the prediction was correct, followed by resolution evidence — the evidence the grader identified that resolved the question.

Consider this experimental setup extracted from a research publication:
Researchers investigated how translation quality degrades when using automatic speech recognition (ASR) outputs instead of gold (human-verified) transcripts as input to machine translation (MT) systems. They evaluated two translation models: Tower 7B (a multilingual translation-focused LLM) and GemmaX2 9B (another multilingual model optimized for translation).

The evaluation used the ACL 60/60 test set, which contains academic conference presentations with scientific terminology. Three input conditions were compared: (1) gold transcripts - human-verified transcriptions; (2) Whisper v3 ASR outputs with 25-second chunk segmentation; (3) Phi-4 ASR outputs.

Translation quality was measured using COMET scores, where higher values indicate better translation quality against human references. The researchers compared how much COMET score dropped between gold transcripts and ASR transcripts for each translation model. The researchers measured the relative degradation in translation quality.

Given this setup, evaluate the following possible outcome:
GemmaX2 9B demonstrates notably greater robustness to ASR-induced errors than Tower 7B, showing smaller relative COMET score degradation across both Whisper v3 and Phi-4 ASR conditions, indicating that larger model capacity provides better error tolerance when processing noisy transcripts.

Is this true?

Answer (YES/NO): NO